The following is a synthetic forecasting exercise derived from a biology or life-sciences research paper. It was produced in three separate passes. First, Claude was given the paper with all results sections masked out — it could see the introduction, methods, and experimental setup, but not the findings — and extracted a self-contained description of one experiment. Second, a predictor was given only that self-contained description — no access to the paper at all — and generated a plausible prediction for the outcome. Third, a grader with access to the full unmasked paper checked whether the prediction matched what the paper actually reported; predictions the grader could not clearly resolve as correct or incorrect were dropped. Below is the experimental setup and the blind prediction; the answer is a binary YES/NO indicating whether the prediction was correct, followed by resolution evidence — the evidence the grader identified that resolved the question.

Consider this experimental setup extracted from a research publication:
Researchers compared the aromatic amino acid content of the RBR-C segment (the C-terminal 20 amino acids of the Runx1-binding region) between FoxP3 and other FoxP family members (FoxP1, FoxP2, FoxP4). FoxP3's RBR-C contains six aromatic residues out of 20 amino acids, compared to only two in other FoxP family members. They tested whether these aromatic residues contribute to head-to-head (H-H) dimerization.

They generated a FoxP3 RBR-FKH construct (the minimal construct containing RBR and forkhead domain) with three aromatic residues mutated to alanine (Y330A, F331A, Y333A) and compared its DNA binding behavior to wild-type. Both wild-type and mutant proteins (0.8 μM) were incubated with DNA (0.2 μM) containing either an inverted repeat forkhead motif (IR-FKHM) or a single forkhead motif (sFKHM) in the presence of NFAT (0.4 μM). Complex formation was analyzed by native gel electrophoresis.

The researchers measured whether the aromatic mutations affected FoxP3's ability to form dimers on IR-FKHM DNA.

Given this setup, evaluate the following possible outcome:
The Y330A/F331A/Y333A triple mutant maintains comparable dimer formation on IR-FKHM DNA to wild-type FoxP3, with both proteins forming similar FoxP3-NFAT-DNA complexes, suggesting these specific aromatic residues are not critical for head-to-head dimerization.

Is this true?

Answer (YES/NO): NO